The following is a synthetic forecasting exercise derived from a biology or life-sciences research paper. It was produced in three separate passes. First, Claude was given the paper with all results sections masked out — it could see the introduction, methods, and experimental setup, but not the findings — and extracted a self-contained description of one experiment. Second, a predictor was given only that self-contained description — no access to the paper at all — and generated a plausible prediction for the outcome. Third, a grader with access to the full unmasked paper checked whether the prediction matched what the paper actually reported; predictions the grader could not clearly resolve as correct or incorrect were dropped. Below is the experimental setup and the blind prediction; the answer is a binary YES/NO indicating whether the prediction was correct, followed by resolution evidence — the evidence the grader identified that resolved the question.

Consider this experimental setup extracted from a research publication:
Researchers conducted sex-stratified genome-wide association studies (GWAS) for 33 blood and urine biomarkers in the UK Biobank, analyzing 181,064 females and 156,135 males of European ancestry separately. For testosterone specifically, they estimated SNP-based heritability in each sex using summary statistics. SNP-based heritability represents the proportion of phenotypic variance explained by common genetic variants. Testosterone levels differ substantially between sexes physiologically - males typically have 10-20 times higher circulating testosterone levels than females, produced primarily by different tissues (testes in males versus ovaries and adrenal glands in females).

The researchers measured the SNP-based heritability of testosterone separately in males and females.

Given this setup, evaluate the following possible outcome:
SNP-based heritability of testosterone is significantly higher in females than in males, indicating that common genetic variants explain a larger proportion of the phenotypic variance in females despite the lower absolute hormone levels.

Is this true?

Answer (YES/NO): NO